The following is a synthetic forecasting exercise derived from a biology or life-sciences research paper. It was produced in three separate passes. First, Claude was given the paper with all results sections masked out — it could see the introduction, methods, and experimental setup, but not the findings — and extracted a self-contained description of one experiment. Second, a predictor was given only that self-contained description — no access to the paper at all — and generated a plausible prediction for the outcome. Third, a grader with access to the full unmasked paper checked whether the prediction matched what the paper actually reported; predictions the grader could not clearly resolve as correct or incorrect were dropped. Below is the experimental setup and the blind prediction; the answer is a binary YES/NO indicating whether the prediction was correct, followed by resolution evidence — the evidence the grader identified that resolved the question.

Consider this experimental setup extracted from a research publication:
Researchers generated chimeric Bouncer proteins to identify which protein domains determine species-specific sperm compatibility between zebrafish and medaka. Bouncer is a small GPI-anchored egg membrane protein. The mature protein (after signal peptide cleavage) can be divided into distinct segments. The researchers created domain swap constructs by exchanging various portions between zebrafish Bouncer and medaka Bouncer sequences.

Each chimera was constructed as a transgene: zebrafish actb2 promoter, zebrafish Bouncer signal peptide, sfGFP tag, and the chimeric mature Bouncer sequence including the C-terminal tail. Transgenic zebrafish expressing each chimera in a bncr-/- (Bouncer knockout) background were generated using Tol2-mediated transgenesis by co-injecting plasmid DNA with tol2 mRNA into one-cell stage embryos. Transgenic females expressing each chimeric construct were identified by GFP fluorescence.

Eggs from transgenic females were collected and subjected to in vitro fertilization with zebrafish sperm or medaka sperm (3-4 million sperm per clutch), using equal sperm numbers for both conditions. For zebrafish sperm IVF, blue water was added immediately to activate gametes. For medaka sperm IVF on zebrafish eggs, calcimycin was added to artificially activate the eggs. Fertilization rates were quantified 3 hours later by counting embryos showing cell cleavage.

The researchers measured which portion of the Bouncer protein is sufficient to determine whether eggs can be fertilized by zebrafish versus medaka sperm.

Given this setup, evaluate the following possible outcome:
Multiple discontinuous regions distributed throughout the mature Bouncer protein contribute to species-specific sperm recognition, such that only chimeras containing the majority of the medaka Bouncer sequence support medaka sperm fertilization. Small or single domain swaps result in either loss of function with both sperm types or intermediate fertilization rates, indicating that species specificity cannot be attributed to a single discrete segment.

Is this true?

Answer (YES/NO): NO